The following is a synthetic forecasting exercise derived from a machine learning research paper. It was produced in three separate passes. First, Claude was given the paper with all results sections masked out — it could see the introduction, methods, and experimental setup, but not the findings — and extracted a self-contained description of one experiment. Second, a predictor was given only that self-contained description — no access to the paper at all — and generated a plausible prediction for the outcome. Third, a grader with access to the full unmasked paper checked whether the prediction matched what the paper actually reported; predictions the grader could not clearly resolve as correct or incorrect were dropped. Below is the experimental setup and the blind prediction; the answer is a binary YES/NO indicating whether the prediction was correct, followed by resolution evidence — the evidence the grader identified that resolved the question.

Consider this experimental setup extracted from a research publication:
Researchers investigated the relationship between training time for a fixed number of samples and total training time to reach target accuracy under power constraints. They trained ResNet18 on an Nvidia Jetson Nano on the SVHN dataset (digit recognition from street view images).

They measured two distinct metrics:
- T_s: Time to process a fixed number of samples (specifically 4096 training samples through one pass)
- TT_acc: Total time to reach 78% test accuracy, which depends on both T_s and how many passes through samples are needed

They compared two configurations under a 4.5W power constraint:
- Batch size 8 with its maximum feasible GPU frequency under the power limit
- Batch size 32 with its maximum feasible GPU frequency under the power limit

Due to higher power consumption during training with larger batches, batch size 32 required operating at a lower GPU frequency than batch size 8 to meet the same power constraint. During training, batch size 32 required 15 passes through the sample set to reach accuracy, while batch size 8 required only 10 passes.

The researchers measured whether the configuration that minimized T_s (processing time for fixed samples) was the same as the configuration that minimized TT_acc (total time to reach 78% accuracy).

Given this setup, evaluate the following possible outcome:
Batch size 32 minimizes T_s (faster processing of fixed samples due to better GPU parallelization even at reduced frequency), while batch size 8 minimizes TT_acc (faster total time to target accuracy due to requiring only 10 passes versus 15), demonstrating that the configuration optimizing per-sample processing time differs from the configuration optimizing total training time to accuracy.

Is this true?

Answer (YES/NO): YES